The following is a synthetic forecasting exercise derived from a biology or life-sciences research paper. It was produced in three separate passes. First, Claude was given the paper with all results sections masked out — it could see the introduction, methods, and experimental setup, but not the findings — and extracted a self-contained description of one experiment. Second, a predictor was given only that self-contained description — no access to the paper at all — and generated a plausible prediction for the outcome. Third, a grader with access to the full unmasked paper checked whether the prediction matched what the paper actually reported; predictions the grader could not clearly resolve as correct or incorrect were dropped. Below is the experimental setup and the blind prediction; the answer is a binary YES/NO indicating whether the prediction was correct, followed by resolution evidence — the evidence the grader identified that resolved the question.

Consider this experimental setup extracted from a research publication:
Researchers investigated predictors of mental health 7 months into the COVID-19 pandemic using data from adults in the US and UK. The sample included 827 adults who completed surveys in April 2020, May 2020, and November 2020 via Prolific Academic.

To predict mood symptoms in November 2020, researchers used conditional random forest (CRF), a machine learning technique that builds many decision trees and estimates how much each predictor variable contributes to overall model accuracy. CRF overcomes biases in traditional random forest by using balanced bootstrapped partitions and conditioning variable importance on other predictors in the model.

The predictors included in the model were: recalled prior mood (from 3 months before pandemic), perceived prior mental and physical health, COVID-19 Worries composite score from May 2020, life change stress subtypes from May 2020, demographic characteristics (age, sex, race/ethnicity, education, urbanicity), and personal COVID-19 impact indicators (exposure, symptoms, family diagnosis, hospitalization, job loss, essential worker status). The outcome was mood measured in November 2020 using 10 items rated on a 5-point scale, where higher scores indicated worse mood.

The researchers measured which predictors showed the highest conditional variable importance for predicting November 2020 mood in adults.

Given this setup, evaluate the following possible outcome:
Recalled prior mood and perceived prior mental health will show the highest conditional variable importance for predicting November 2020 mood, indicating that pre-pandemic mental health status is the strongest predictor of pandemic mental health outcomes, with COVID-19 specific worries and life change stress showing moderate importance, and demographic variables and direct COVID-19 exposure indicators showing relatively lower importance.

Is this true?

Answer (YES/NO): NO